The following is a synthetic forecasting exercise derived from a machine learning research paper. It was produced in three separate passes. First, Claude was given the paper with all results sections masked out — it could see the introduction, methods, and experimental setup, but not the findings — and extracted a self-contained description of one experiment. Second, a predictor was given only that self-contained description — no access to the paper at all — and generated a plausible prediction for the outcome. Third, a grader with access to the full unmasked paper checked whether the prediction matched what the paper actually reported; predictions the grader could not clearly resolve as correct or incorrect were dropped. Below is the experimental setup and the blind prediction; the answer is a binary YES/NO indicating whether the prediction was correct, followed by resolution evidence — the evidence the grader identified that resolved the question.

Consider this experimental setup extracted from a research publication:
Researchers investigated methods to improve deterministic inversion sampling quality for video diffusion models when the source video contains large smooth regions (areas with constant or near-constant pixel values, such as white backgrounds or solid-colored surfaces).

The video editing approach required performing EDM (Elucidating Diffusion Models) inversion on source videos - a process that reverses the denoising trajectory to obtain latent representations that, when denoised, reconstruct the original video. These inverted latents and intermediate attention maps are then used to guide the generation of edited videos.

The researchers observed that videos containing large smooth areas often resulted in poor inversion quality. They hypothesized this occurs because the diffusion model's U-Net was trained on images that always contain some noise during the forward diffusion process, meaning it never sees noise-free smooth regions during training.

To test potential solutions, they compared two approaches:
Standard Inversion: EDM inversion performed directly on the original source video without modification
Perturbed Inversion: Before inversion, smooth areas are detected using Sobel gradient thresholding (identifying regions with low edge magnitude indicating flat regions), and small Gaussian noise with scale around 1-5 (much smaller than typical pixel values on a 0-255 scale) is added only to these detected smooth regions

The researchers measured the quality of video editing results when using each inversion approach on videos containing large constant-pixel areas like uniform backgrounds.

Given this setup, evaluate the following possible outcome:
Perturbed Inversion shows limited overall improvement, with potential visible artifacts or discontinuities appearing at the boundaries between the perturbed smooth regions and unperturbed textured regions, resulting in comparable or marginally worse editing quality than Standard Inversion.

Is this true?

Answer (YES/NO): NO